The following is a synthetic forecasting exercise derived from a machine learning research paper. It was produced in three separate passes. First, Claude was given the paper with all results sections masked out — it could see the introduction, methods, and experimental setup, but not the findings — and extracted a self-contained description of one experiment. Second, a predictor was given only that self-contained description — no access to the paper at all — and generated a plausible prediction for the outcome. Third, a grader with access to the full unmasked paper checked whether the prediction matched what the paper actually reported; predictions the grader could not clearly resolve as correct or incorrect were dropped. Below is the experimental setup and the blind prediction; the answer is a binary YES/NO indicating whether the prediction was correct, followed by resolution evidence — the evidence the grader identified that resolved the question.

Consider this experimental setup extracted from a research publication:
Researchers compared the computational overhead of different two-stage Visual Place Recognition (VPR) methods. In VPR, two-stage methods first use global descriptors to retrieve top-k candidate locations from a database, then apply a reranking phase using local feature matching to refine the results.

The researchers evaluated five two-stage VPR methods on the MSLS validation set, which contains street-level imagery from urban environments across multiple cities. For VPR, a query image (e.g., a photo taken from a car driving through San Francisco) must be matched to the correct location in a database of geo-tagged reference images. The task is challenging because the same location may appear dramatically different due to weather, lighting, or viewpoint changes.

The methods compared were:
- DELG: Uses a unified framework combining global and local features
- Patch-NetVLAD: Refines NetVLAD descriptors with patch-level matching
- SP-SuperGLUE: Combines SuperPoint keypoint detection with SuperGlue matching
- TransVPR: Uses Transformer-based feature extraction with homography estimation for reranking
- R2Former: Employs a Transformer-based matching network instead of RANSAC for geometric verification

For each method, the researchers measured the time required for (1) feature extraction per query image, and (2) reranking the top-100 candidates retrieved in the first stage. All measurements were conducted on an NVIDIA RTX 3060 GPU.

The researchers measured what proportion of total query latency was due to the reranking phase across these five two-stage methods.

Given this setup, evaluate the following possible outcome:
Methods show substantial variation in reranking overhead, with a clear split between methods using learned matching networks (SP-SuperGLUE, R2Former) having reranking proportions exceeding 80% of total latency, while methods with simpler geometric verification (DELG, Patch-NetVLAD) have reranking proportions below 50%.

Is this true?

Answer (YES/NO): NO